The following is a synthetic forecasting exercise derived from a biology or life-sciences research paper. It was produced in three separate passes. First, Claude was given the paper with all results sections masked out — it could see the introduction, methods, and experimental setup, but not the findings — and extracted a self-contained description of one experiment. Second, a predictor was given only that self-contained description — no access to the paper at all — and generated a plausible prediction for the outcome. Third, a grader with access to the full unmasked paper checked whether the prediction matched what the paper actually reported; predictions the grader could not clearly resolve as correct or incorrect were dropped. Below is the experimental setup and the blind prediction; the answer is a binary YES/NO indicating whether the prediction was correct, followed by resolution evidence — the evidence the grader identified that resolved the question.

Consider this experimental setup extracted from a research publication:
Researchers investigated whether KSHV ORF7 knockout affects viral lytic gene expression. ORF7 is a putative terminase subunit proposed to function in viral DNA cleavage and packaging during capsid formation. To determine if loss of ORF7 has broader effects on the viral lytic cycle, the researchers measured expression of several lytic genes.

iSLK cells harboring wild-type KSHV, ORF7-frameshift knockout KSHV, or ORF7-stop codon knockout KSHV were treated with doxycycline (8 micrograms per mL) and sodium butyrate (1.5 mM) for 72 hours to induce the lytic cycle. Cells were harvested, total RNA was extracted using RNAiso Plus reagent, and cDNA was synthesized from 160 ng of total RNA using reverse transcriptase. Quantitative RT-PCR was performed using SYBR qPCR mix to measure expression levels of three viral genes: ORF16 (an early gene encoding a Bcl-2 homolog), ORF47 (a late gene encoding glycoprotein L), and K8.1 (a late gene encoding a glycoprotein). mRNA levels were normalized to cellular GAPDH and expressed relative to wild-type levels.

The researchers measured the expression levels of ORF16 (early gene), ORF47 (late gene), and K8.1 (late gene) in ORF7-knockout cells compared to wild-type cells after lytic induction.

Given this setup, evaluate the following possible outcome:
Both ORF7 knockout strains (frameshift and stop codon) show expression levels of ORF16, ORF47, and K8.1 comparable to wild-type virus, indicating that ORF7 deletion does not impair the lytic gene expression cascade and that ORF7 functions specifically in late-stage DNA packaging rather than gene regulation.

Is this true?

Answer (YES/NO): NO